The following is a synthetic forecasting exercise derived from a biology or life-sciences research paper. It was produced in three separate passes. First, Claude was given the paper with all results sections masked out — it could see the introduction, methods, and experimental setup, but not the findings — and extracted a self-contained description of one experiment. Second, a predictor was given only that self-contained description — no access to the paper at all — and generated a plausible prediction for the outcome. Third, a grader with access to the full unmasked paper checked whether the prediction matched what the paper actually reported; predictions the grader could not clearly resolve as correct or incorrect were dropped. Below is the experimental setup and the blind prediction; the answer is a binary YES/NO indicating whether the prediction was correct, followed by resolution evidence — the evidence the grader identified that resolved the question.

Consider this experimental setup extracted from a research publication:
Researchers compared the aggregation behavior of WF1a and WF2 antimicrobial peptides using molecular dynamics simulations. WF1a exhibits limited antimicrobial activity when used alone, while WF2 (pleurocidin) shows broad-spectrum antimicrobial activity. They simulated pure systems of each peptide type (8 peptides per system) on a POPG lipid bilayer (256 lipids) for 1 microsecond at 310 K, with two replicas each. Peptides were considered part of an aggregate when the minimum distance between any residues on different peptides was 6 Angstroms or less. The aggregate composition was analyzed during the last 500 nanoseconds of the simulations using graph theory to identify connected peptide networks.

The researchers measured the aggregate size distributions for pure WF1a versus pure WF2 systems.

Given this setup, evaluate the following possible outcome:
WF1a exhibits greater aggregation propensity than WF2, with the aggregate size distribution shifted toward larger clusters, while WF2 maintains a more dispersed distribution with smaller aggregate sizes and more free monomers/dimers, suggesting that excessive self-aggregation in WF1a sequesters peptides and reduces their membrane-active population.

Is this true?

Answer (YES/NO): NO